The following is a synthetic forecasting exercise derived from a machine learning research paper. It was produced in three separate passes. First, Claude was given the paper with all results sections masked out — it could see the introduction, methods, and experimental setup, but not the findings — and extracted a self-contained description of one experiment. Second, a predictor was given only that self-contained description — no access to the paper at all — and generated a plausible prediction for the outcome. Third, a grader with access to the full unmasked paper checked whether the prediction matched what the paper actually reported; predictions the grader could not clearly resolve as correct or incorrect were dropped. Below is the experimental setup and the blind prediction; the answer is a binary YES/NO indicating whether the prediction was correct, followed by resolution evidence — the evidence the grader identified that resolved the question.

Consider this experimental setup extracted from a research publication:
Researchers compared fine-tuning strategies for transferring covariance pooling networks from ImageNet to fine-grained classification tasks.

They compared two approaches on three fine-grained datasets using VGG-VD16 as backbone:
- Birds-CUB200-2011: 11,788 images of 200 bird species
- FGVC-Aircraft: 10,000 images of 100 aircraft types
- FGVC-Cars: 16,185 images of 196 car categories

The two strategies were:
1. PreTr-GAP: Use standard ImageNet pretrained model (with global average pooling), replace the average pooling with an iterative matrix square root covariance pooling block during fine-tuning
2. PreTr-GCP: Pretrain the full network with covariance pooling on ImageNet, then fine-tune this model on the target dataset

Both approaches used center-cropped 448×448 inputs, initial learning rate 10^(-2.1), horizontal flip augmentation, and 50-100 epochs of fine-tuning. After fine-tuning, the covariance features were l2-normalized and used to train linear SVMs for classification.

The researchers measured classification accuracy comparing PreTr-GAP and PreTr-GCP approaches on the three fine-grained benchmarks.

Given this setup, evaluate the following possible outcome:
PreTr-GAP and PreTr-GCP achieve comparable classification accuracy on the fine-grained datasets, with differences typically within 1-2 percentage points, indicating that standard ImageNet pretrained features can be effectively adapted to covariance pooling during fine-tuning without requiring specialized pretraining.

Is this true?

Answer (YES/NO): NO